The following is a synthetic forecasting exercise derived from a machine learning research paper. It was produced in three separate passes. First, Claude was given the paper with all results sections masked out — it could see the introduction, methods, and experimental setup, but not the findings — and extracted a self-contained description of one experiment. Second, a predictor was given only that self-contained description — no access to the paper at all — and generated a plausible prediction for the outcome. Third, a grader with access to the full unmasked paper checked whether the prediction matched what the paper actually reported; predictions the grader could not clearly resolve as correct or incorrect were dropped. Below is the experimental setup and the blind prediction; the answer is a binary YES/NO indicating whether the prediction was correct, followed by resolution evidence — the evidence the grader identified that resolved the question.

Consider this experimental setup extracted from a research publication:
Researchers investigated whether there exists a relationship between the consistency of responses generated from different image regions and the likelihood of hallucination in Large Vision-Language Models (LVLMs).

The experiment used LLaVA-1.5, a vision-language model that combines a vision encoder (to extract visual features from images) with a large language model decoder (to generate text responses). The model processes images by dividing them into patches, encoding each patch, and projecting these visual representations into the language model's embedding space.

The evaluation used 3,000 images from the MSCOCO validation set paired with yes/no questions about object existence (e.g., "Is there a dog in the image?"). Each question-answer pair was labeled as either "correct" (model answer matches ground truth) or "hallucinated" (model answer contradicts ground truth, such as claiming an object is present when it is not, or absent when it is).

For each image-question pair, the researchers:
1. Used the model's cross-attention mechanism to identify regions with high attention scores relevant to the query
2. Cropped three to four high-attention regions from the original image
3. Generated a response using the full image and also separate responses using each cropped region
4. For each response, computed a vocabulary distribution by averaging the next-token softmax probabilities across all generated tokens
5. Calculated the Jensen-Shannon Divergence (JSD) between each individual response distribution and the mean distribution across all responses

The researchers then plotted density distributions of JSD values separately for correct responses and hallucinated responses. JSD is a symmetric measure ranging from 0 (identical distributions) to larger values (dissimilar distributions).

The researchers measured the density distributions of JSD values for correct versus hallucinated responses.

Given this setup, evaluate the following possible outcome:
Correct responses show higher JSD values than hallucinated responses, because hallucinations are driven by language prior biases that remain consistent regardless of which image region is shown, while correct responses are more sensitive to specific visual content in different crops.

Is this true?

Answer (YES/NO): NO